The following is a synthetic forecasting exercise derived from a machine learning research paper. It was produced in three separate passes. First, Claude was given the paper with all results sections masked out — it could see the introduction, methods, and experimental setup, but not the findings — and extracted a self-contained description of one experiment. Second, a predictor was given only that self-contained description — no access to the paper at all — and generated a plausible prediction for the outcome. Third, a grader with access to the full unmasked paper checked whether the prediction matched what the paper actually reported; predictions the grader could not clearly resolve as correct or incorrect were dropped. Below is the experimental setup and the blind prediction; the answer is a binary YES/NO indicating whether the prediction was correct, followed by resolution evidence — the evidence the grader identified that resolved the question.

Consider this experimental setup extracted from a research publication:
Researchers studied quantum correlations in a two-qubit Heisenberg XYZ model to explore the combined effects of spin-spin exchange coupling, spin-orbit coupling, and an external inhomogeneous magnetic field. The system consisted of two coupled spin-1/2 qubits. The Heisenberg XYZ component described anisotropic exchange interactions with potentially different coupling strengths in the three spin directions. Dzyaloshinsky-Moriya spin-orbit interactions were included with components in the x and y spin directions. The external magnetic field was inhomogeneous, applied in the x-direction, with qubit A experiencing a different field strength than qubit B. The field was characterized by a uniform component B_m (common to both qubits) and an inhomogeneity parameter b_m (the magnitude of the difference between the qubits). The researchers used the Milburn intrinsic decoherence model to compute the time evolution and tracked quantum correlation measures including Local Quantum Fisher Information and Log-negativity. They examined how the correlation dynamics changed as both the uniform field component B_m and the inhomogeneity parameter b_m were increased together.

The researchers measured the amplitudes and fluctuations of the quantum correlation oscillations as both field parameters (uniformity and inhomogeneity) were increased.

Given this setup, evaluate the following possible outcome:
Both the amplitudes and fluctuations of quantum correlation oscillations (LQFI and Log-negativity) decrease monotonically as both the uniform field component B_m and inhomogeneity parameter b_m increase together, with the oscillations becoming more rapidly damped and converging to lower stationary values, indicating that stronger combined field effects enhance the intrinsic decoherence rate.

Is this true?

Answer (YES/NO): NO